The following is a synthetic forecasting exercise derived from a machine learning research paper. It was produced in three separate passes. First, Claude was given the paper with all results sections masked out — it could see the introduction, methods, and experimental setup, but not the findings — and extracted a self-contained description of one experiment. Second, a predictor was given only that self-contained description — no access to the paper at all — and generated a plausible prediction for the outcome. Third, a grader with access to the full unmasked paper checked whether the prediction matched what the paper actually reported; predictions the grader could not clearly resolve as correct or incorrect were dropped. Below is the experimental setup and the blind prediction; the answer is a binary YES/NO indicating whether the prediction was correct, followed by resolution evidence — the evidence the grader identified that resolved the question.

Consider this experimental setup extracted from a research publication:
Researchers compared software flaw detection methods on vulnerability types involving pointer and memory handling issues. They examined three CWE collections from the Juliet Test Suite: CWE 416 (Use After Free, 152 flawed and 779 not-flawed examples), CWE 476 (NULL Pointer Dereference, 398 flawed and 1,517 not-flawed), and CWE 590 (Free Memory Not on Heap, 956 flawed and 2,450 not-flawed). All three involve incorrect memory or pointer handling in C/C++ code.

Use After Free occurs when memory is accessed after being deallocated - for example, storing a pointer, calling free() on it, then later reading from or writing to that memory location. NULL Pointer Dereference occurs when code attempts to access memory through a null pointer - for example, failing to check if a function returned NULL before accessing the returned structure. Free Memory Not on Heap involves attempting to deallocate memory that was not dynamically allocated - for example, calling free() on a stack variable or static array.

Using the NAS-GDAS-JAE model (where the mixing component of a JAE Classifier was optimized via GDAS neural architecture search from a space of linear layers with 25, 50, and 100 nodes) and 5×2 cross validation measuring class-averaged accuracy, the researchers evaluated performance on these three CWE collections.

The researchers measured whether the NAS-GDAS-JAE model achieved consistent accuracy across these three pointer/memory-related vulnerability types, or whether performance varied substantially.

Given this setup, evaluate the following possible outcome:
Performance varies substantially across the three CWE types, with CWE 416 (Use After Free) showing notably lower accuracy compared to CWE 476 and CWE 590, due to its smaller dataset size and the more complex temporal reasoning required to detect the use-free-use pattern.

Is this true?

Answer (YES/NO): YES